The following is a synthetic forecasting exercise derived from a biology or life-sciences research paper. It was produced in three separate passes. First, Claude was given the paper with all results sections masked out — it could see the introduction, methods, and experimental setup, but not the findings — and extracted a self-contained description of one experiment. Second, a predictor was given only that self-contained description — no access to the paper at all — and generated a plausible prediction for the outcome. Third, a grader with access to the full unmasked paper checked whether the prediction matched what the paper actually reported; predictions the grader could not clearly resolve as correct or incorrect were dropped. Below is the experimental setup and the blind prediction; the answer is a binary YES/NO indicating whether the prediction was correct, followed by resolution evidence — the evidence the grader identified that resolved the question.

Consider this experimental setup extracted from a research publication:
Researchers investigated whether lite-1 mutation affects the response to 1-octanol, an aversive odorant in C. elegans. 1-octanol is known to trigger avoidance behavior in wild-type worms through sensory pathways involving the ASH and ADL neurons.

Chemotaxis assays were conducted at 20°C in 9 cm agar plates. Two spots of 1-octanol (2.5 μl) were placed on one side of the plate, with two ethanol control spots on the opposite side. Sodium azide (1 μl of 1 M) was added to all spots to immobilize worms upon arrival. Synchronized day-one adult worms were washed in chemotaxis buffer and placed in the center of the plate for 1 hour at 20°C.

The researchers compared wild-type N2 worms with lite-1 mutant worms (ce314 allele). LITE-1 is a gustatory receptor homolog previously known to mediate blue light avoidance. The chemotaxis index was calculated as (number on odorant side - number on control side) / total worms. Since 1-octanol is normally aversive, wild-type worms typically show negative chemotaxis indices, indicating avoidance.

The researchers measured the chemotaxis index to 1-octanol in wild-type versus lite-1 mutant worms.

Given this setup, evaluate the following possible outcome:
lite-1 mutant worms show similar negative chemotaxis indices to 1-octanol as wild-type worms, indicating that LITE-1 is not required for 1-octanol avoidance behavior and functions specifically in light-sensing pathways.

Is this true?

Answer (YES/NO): YES